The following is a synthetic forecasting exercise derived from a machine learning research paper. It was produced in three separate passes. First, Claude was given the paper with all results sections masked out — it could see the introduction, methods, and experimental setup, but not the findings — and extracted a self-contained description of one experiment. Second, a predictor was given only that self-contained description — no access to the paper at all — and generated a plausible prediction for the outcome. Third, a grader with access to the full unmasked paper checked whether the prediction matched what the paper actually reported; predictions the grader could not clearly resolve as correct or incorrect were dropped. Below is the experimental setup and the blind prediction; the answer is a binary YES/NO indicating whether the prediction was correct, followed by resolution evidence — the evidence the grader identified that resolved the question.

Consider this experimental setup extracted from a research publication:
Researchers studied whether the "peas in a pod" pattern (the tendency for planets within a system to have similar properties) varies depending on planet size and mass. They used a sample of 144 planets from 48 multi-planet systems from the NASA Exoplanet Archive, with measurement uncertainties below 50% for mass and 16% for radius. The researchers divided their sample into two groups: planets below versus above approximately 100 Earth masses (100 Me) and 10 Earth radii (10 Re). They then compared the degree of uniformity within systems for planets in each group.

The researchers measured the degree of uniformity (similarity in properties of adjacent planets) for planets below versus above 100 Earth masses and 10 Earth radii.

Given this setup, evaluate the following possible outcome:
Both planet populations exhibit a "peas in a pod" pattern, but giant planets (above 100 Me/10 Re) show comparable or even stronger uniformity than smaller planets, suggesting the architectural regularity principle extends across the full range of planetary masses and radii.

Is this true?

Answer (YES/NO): NO